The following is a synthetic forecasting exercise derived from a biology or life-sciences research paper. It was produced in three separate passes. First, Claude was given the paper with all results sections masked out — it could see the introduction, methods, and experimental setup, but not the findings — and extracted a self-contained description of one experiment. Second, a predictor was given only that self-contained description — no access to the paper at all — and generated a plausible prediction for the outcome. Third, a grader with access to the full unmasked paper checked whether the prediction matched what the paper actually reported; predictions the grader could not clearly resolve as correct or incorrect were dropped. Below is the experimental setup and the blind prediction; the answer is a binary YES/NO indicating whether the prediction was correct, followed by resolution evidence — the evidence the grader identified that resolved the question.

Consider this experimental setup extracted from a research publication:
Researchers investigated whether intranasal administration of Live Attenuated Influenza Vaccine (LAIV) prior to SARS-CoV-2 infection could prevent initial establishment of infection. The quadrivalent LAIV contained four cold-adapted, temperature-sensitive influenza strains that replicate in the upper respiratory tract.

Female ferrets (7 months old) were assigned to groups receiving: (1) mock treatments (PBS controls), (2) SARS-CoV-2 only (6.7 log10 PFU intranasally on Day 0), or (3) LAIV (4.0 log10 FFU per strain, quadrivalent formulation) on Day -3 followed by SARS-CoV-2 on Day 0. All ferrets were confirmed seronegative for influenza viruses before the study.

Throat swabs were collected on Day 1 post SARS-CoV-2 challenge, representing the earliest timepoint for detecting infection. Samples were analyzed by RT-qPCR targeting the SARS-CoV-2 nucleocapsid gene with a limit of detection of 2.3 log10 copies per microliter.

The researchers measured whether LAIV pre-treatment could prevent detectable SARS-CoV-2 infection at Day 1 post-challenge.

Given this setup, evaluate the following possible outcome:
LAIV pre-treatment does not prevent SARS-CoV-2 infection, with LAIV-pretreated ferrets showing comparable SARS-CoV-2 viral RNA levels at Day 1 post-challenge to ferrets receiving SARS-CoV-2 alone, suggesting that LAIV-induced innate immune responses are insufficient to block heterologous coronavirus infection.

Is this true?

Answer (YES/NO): NO